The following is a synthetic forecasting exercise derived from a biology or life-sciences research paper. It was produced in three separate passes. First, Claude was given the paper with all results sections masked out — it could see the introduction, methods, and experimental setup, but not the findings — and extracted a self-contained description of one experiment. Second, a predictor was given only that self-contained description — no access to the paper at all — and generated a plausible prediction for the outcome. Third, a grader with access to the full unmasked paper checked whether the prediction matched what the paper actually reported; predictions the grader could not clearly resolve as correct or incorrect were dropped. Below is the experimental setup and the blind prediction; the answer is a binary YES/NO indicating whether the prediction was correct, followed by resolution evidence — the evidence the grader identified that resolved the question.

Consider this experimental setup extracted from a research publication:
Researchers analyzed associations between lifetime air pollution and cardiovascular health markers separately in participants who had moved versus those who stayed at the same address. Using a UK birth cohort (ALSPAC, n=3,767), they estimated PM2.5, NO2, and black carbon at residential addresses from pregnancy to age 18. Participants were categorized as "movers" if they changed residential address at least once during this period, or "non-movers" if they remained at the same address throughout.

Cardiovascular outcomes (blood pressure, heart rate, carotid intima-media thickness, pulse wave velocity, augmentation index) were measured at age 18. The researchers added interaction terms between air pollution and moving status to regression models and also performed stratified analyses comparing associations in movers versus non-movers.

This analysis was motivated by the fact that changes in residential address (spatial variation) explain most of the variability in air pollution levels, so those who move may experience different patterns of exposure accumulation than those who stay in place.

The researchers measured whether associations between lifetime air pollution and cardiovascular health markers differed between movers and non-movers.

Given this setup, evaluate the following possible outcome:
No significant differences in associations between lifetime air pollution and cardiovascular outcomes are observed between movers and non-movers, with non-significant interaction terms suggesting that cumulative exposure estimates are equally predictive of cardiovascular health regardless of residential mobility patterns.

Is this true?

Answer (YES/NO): YES